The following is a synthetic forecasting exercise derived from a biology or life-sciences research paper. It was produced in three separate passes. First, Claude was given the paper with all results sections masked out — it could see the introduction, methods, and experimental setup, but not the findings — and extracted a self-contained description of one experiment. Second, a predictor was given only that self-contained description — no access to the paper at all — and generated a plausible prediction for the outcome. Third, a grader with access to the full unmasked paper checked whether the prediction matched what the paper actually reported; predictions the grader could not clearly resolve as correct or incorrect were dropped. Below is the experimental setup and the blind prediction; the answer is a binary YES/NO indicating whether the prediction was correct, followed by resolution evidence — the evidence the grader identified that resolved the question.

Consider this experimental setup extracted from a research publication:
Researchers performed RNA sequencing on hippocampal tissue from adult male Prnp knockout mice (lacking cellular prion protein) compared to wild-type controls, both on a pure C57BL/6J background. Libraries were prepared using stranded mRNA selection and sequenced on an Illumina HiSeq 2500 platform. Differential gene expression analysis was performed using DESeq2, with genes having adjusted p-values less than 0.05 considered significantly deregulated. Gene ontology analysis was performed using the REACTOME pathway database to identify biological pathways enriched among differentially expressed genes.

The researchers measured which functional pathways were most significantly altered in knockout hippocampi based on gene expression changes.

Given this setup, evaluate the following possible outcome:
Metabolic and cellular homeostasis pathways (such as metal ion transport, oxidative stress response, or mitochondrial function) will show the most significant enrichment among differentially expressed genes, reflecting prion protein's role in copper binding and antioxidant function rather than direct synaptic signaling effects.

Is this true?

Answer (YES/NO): NO